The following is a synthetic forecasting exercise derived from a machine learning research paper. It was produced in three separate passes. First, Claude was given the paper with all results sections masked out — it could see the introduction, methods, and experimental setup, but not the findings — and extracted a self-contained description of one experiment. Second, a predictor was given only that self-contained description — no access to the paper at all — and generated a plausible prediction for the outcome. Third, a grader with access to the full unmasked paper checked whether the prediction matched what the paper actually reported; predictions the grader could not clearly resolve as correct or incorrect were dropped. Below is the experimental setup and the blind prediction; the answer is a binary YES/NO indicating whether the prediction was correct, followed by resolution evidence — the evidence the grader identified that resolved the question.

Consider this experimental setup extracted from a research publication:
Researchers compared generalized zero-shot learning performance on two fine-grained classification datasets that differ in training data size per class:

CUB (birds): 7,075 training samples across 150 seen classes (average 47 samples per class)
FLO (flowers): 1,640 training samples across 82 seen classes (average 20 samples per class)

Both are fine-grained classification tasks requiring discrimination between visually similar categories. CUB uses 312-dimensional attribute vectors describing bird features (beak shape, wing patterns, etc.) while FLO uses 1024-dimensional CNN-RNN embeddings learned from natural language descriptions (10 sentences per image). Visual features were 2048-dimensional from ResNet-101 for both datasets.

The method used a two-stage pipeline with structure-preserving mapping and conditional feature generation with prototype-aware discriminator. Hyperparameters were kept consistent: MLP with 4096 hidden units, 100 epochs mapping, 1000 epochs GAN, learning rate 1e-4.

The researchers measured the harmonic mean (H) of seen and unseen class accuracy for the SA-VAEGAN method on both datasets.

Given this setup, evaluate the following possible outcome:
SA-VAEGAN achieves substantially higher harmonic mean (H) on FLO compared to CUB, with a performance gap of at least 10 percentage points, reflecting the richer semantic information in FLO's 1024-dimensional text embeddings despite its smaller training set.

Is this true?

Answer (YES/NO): YES